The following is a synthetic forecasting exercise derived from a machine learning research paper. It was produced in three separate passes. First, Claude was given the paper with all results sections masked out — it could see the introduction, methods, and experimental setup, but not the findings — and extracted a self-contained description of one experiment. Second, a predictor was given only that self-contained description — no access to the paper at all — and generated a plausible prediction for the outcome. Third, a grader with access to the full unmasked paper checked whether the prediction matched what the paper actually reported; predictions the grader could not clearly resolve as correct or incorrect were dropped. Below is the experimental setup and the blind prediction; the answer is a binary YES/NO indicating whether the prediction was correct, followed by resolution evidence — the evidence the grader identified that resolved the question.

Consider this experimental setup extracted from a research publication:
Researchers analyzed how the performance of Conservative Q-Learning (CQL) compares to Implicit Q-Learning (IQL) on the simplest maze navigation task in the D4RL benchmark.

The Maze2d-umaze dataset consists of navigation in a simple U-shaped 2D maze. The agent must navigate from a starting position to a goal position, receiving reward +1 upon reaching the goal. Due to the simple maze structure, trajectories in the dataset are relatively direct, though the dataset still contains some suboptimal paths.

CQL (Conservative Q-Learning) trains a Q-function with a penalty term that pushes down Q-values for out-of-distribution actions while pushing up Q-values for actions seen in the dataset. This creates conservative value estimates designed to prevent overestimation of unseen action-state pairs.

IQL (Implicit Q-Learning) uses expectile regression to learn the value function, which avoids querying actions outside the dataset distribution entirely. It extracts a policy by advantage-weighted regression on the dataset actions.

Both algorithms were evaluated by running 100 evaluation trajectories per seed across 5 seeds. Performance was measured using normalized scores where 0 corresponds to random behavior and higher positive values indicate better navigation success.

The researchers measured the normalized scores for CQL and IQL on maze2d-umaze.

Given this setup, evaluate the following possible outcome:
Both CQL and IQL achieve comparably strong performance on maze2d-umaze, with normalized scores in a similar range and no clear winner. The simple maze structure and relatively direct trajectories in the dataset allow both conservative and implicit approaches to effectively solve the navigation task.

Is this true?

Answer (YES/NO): NO